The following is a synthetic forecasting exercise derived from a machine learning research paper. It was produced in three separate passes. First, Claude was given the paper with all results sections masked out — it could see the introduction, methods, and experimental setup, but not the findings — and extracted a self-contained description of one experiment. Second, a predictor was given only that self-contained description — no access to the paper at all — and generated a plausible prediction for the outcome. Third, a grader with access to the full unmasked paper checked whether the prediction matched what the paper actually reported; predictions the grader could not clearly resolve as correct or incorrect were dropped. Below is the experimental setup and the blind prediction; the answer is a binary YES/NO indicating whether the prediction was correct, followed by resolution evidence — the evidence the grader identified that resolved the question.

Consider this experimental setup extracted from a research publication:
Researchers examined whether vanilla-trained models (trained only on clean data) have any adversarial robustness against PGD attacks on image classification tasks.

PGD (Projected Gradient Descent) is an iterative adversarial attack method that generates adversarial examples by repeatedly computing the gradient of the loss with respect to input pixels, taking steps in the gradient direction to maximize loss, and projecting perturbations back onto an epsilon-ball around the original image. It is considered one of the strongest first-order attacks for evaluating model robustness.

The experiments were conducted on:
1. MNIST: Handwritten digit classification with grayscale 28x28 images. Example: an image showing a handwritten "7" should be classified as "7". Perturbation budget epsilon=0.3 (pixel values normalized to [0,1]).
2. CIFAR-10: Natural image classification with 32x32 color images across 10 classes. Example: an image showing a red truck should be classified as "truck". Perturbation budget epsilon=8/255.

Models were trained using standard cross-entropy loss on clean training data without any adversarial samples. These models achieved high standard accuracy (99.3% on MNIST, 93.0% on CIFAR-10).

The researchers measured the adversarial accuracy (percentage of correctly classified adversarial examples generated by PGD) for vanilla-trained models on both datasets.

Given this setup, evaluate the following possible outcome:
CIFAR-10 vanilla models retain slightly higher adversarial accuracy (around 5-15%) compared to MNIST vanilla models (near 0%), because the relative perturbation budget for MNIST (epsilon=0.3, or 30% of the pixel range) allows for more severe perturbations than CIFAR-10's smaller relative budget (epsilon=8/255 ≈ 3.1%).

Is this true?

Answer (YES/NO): NO